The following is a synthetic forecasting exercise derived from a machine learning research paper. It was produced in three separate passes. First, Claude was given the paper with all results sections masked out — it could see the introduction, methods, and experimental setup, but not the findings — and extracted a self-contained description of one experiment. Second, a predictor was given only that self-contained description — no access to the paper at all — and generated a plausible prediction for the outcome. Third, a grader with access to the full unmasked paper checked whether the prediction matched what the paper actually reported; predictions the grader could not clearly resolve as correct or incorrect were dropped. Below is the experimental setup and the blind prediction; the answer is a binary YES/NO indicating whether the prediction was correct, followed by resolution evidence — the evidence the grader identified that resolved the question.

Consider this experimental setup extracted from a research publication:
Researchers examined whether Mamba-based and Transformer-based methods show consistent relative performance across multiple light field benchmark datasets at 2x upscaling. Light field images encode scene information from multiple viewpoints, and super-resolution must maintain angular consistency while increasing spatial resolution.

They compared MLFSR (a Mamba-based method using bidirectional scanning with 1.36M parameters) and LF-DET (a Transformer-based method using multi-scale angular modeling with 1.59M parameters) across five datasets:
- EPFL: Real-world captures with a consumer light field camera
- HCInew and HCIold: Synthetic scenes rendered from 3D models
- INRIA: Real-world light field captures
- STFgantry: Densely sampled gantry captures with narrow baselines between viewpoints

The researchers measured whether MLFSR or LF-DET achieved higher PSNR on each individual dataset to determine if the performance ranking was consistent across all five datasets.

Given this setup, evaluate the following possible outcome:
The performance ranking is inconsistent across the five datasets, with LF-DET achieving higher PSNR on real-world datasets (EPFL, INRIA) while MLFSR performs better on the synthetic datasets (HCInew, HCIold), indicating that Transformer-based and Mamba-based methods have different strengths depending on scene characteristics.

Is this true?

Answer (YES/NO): NO